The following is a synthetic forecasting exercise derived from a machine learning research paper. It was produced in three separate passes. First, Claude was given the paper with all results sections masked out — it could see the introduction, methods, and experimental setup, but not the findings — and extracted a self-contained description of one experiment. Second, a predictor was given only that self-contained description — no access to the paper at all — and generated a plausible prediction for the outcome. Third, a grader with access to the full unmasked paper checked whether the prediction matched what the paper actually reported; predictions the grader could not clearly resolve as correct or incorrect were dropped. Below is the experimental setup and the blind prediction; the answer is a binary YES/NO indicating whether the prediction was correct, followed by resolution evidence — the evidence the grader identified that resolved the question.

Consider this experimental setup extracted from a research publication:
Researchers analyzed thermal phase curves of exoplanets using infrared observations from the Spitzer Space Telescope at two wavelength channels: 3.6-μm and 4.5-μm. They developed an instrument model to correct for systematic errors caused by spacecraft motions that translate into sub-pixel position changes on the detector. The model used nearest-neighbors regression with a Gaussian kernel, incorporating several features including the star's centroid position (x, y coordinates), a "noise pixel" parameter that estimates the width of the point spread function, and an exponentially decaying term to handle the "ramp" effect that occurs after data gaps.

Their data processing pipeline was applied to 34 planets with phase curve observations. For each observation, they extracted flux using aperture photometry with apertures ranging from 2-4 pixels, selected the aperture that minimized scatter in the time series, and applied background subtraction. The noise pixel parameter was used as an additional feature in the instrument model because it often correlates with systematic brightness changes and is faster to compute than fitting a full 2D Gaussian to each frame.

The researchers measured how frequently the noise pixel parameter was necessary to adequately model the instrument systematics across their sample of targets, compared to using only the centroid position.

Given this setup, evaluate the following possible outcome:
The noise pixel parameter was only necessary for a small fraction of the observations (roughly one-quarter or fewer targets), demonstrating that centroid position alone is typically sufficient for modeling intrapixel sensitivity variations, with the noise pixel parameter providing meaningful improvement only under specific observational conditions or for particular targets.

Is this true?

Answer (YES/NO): NO